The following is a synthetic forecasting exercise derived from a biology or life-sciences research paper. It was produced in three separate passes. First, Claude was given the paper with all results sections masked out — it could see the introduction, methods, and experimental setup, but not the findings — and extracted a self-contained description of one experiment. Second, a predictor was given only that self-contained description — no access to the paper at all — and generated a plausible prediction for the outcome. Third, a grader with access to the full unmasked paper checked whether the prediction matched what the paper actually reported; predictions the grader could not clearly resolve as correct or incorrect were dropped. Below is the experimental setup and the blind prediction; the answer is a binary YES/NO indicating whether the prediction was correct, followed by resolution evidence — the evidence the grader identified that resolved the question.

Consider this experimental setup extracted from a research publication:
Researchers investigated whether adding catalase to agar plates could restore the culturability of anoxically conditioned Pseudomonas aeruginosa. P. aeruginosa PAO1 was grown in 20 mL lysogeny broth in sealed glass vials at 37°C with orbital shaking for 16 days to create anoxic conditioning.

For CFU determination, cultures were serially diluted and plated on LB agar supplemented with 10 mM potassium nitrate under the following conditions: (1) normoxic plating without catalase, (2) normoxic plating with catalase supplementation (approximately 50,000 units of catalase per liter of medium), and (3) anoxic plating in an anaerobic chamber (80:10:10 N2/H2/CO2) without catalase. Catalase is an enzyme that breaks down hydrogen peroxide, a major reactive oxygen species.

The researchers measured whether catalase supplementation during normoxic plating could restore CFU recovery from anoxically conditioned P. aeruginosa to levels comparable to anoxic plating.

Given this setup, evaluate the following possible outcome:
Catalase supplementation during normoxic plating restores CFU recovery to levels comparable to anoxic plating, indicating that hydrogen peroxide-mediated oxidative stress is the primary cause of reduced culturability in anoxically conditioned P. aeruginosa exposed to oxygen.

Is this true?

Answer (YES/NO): NO